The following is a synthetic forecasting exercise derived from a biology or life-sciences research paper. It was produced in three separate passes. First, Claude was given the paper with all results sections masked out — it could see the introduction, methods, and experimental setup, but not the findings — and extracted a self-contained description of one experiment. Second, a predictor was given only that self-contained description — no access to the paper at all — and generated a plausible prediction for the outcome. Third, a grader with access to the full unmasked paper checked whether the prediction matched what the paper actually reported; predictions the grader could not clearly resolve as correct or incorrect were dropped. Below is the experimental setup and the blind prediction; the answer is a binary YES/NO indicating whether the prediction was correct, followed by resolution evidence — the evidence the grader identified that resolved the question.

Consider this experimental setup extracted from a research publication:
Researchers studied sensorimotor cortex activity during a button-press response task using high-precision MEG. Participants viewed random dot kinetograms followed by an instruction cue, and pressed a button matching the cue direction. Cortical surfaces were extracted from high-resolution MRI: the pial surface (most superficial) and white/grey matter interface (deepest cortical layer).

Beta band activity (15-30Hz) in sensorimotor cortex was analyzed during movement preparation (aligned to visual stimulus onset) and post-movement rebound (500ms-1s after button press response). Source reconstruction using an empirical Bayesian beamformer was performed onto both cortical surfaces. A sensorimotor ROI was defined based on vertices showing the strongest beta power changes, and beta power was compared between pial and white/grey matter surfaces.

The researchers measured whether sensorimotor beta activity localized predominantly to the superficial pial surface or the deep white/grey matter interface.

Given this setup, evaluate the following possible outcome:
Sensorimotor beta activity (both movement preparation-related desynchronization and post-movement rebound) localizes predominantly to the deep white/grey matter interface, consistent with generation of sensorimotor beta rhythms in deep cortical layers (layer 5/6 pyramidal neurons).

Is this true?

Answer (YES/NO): YES